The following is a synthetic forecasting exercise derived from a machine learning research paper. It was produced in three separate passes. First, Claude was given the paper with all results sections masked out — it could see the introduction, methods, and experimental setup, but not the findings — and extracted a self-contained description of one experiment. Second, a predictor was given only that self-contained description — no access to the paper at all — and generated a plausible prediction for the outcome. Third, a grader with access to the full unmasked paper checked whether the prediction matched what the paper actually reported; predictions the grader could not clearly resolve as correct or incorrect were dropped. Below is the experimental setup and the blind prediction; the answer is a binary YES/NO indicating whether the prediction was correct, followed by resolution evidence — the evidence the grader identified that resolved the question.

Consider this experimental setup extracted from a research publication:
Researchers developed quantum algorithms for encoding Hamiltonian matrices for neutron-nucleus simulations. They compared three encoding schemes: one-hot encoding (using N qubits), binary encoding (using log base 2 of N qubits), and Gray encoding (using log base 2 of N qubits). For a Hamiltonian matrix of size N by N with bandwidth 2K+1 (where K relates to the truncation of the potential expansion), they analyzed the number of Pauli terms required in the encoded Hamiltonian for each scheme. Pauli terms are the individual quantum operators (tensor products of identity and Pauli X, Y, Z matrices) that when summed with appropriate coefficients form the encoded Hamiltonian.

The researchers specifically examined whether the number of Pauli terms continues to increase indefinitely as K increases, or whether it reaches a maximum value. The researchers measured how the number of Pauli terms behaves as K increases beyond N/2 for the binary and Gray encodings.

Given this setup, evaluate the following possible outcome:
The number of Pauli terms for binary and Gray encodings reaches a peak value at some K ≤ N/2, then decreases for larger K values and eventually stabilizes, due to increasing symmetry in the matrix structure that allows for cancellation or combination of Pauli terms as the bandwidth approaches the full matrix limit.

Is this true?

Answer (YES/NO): NO